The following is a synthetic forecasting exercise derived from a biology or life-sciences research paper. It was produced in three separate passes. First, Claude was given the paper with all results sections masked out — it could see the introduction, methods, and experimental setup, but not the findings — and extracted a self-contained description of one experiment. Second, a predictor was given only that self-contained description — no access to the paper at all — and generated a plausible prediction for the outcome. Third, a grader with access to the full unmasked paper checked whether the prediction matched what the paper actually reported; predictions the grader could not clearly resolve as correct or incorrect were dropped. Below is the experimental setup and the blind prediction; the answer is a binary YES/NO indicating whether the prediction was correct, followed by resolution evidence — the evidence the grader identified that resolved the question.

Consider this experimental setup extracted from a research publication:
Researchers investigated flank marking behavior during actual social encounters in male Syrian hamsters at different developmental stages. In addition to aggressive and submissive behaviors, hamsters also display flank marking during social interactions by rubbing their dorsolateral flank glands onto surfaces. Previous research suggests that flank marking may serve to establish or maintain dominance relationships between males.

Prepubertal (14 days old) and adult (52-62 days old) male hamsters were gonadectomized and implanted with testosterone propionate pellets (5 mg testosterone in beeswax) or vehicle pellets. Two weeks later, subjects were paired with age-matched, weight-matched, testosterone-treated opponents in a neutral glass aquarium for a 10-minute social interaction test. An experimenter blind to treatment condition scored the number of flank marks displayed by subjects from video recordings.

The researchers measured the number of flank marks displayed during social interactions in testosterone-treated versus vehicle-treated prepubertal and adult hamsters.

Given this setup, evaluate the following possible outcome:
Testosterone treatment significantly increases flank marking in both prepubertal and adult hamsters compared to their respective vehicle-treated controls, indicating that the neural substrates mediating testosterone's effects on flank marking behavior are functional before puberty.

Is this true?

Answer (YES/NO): NO